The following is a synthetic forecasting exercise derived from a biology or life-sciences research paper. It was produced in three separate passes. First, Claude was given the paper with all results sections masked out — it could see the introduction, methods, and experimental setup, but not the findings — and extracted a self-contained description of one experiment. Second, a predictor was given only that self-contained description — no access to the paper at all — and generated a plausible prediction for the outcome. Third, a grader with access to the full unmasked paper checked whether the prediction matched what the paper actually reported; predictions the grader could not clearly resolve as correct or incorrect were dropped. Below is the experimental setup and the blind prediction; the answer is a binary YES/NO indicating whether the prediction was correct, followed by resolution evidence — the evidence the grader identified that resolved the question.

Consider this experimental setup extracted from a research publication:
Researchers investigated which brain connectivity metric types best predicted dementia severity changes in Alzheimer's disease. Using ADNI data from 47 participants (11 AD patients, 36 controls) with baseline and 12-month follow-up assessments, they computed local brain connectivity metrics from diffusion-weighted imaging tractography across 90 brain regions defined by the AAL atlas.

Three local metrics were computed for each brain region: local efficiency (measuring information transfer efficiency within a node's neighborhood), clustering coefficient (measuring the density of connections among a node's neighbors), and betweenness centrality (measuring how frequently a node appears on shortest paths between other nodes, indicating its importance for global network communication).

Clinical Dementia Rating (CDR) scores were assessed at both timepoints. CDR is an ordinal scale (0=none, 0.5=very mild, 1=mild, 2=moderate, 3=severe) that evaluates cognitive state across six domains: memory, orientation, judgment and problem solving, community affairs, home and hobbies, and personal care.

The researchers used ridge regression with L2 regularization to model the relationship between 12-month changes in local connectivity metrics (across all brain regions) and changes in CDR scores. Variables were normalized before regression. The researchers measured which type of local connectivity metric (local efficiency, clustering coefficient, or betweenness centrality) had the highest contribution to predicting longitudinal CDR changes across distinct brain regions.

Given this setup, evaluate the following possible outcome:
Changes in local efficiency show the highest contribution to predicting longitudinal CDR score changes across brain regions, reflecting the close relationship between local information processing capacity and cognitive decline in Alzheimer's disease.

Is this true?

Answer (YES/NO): NO